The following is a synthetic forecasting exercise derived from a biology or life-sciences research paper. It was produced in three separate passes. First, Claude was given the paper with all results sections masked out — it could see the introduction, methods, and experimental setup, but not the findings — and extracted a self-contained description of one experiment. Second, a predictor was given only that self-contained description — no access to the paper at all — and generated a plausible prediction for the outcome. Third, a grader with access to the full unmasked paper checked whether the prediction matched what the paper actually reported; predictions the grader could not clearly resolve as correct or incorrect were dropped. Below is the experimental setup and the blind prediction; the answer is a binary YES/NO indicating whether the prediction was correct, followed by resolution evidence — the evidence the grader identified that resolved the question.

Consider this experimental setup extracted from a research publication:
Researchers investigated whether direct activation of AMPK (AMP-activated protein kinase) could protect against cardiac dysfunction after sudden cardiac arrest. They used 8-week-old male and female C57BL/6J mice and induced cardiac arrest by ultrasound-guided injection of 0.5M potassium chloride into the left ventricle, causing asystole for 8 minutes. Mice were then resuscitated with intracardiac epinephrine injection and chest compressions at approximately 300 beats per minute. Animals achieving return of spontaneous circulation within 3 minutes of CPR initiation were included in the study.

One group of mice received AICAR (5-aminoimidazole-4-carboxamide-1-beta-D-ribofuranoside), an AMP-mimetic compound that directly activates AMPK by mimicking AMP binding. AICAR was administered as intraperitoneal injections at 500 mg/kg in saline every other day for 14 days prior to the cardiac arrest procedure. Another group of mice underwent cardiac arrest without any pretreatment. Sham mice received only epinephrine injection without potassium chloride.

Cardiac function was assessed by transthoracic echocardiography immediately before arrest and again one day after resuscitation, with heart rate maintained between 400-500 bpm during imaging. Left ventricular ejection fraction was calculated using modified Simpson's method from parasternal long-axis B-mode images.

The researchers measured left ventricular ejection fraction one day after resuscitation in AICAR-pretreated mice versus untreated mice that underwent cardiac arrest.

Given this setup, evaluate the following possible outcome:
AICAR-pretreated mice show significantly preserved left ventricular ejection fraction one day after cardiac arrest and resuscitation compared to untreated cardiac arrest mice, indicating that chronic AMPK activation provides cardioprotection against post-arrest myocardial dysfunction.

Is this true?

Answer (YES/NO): YES